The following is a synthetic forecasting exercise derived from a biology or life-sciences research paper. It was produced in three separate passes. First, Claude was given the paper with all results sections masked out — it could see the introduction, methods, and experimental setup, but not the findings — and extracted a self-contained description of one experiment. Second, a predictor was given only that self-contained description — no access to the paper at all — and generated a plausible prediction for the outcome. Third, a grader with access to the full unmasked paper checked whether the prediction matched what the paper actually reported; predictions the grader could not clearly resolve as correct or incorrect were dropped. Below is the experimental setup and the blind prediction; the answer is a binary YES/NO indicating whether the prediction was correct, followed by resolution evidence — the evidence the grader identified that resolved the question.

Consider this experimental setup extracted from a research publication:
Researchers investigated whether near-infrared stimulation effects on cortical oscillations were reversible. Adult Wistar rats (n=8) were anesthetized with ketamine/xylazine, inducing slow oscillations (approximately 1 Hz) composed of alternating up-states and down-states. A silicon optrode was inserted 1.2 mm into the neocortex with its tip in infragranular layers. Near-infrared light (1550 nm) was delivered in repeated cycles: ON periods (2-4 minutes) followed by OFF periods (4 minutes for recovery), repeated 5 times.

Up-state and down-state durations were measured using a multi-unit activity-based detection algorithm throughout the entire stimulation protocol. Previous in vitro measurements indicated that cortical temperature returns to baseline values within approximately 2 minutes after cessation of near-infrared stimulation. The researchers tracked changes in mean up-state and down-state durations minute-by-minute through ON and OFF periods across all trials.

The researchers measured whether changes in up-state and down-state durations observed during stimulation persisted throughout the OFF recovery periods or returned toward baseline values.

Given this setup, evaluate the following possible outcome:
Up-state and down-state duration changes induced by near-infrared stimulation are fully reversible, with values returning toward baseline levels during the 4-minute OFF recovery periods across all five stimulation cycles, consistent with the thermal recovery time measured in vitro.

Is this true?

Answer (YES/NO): YES